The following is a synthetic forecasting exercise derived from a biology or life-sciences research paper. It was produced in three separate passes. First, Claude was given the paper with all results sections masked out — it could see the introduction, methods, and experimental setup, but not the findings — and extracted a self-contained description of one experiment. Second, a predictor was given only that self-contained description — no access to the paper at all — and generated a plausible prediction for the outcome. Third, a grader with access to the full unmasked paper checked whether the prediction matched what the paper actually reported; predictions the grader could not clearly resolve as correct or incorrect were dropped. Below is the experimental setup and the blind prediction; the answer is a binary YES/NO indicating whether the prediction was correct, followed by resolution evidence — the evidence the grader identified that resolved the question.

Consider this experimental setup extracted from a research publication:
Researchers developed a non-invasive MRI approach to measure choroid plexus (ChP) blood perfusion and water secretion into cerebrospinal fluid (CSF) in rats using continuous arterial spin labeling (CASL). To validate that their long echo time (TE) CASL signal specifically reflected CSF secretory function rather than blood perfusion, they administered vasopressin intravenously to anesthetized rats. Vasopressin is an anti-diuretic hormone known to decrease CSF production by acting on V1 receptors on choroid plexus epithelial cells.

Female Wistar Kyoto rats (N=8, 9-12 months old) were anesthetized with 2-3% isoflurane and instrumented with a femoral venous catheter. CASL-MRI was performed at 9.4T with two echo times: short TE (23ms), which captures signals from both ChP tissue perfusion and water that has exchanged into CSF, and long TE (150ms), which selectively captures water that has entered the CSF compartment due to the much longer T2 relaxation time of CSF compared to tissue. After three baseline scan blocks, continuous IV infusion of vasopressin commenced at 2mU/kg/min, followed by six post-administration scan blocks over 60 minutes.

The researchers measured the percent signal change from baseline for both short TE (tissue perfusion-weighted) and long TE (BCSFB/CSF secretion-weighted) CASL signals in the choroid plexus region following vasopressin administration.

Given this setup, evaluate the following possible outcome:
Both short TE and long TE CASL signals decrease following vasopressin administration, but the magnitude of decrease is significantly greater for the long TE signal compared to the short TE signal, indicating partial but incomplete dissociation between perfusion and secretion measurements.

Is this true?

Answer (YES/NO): NO